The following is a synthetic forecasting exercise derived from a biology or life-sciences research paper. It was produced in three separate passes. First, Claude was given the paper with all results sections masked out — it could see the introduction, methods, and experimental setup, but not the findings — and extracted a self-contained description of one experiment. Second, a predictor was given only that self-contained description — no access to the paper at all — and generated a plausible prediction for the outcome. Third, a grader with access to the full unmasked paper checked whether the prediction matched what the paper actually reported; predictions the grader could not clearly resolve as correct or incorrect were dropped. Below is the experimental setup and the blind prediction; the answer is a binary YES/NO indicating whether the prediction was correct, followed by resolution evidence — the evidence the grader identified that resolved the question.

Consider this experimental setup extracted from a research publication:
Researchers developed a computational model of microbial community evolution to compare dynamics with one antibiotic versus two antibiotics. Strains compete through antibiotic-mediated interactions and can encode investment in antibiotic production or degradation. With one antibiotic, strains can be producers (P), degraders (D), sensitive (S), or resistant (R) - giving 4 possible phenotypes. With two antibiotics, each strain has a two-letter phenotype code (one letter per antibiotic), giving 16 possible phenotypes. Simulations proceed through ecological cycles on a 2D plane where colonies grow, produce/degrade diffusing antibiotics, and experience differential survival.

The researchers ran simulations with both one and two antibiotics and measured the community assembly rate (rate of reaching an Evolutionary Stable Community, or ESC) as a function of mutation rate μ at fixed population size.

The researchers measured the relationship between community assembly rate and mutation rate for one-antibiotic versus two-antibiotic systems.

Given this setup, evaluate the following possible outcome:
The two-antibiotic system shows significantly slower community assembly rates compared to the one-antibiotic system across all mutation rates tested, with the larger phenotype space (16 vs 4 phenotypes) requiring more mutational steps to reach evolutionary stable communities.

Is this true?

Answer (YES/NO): NO